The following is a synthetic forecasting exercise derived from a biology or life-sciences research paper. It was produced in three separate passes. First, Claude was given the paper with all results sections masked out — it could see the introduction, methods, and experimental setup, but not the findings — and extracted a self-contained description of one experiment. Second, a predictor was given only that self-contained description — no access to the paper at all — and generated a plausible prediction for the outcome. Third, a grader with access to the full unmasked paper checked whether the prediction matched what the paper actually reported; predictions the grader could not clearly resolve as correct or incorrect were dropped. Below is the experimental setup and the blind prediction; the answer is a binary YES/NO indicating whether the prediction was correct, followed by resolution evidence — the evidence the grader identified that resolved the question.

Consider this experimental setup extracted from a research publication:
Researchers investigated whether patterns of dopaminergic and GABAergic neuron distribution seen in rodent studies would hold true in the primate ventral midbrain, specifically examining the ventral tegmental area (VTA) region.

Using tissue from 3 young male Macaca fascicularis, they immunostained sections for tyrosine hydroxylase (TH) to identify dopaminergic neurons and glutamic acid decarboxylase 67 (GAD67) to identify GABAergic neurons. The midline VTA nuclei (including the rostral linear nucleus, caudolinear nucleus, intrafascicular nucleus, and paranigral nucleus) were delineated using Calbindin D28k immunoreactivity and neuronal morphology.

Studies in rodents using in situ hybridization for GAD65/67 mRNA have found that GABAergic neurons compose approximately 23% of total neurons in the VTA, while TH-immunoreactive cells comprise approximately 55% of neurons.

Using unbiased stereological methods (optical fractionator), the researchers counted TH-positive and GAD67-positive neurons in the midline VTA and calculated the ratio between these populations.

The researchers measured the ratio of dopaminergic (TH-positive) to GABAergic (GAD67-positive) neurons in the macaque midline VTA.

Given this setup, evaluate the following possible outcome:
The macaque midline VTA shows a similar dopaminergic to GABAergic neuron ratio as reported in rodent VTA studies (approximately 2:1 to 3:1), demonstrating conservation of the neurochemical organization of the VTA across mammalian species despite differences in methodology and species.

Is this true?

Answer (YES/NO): YES